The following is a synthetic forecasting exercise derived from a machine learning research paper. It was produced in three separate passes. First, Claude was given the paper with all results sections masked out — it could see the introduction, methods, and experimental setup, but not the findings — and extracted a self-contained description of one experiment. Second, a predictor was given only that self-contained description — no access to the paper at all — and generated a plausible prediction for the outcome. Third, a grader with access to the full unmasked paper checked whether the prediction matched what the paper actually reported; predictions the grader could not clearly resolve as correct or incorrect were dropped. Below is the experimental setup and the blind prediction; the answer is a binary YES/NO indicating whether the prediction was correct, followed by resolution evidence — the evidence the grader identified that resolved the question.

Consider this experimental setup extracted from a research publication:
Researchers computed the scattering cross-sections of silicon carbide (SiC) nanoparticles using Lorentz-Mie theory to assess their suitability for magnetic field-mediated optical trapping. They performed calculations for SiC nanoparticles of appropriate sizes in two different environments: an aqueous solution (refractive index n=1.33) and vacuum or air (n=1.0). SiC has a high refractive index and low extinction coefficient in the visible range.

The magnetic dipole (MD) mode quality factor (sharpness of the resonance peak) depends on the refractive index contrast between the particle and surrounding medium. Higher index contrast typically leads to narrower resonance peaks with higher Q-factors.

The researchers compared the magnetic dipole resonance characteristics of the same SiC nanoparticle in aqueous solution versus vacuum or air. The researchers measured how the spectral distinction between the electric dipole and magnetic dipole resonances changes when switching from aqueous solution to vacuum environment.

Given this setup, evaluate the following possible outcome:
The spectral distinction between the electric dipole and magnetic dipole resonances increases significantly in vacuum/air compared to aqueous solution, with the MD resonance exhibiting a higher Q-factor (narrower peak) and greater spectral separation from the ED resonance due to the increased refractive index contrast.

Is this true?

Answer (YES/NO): YES